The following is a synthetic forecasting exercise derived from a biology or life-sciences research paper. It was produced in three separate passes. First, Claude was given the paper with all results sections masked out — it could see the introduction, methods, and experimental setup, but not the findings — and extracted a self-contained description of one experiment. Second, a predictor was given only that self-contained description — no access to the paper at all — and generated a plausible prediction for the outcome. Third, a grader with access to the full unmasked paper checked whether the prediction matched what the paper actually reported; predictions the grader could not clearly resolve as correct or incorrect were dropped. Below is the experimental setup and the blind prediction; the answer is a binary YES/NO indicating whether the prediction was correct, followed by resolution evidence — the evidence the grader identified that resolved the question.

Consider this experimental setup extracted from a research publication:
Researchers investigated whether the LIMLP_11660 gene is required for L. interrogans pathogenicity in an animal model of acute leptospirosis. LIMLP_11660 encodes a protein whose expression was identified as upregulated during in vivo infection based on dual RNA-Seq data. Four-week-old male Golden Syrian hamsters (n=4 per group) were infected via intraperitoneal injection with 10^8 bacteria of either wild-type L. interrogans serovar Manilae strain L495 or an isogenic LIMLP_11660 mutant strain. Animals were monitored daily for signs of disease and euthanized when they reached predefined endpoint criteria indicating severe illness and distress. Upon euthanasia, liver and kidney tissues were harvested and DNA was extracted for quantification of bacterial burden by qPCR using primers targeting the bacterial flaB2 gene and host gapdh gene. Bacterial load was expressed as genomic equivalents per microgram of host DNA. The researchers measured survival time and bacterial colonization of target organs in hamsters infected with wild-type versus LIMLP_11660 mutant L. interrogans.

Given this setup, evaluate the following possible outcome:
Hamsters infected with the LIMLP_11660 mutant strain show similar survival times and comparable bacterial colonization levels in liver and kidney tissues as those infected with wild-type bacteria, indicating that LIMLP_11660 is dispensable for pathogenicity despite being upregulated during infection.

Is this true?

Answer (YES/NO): NO